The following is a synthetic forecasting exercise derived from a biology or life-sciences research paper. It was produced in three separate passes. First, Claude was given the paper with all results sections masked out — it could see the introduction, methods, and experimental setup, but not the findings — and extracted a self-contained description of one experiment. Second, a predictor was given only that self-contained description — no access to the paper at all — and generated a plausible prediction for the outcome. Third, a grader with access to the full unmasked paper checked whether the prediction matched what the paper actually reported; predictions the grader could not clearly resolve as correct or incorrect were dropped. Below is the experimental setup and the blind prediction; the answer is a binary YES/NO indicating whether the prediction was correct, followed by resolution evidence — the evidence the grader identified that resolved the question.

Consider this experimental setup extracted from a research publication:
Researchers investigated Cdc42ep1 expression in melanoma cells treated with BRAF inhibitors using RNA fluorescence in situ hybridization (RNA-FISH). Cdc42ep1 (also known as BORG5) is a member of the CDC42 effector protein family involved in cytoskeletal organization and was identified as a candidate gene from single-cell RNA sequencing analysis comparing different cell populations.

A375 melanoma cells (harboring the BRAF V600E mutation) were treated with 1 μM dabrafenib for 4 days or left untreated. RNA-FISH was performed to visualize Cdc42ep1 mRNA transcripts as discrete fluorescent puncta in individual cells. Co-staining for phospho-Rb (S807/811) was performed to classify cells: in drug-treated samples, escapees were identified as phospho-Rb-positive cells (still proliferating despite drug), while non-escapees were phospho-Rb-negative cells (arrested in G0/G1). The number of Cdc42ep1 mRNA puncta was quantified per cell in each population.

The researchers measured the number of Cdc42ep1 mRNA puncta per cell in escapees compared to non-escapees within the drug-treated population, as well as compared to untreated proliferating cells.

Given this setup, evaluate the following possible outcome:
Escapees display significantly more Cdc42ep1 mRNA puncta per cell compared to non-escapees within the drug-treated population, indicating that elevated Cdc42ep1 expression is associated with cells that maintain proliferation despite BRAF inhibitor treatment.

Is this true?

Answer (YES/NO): YES